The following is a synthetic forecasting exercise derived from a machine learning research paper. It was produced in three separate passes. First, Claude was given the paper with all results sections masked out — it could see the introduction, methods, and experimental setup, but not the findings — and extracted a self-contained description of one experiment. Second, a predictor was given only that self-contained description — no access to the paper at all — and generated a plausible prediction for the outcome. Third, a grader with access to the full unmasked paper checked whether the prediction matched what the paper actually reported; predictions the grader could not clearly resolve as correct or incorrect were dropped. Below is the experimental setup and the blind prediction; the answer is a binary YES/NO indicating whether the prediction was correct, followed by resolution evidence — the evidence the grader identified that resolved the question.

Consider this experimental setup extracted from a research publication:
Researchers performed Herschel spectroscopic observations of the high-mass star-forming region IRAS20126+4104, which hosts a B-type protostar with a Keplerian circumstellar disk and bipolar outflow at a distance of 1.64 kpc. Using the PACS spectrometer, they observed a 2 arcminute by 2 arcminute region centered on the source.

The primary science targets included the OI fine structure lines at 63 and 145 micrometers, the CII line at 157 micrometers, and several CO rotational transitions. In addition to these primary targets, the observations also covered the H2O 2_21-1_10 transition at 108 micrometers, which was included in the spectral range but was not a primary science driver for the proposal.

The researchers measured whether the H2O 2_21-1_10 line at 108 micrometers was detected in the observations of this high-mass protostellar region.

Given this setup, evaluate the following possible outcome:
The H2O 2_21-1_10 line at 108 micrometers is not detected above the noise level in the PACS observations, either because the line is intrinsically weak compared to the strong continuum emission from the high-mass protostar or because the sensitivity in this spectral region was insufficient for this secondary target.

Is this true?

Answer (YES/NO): NO